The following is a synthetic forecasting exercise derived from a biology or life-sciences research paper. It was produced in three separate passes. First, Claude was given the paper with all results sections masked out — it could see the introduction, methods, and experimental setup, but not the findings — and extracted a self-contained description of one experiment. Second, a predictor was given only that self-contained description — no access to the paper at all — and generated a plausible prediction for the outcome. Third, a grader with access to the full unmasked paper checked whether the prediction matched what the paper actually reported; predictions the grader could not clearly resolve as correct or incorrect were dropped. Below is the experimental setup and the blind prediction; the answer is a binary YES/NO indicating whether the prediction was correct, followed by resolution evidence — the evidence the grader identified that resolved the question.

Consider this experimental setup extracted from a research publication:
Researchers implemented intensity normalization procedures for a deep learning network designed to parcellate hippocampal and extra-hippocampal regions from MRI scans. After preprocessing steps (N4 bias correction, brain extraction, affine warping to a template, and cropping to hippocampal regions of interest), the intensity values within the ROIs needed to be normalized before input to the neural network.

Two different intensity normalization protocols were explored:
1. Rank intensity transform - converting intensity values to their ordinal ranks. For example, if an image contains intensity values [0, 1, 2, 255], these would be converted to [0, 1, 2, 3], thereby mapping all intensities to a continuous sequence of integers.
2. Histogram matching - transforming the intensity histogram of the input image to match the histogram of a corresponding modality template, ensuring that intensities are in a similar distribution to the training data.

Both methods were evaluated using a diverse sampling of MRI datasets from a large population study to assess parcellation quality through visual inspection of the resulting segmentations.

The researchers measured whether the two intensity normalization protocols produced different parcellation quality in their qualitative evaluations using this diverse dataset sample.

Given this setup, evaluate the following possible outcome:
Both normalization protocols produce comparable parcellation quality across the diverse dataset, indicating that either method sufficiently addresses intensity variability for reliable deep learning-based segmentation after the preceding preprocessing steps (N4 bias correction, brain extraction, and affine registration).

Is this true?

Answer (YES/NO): YES